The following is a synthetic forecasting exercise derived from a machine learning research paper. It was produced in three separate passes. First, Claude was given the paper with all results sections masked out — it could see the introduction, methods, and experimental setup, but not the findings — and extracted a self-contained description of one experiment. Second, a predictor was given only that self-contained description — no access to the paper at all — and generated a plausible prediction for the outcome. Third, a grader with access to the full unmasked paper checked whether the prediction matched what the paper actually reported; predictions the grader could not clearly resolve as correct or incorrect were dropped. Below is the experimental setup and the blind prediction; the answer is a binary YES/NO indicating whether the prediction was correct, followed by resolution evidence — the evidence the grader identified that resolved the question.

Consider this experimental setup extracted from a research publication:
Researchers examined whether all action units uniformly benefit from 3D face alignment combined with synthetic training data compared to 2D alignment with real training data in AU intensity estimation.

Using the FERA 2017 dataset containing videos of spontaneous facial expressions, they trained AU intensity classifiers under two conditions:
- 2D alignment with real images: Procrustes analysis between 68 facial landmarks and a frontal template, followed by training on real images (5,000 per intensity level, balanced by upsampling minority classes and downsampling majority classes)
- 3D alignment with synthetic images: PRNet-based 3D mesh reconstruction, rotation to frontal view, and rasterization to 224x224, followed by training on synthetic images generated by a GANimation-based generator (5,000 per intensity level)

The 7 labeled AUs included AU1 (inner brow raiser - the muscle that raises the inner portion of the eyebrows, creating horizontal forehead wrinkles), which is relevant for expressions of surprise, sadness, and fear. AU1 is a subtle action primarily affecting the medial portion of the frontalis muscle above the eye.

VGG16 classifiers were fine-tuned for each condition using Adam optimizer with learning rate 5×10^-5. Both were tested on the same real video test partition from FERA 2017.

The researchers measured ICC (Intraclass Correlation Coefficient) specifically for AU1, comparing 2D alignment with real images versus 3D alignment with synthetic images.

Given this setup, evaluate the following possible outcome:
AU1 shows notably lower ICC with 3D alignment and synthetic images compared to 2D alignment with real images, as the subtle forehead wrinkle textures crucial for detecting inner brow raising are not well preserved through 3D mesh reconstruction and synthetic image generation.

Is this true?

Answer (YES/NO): YES